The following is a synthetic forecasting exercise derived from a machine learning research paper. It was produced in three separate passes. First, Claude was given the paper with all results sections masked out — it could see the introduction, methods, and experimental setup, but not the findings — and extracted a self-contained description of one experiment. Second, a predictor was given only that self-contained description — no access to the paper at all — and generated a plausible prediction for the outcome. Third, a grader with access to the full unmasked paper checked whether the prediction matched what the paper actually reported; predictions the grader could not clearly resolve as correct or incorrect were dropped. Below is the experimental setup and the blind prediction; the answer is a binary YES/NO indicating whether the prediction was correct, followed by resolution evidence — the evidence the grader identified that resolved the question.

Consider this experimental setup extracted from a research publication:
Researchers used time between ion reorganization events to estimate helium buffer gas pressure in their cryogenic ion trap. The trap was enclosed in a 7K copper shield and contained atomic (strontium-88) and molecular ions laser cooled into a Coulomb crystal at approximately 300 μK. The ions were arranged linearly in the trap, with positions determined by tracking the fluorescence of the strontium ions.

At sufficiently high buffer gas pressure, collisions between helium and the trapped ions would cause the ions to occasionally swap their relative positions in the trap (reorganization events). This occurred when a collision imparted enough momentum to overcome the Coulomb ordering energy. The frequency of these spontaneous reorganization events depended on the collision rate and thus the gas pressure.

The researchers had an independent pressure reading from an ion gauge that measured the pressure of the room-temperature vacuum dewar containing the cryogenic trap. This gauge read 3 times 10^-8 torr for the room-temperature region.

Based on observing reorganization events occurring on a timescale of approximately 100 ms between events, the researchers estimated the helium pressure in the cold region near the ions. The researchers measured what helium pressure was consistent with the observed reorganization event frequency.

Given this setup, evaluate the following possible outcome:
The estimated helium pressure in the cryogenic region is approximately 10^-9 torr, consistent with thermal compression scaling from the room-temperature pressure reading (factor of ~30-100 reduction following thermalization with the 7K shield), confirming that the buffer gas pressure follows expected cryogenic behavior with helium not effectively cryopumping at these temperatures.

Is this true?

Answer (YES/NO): NO